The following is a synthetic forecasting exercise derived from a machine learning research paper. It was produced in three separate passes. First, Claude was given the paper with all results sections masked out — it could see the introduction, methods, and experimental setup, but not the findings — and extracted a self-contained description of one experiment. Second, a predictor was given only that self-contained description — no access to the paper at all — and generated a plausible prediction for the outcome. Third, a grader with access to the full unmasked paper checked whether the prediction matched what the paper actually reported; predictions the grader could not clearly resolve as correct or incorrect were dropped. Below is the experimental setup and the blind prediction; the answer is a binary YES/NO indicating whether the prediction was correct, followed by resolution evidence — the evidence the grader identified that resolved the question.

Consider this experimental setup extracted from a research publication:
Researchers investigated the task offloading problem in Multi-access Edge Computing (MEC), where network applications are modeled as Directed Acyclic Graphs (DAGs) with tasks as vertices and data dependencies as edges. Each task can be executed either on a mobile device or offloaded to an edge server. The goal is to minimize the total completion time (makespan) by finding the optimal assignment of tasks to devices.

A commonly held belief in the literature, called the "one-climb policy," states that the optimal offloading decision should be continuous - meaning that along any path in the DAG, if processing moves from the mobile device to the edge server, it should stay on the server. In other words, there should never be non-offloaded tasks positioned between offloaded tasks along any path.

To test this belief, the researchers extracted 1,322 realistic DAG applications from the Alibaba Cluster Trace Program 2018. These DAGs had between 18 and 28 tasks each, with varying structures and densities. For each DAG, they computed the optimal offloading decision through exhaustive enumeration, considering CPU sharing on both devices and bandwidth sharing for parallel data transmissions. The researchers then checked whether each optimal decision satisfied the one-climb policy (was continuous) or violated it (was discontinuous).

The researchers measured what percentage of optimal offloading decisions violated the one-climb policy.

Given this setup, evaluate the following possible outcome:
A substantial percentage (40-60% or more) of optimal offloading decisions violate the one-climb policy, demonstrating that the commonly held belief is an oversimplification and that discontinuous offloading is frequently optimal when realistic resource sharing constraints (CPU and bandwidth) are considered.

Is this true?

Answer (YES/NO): NO